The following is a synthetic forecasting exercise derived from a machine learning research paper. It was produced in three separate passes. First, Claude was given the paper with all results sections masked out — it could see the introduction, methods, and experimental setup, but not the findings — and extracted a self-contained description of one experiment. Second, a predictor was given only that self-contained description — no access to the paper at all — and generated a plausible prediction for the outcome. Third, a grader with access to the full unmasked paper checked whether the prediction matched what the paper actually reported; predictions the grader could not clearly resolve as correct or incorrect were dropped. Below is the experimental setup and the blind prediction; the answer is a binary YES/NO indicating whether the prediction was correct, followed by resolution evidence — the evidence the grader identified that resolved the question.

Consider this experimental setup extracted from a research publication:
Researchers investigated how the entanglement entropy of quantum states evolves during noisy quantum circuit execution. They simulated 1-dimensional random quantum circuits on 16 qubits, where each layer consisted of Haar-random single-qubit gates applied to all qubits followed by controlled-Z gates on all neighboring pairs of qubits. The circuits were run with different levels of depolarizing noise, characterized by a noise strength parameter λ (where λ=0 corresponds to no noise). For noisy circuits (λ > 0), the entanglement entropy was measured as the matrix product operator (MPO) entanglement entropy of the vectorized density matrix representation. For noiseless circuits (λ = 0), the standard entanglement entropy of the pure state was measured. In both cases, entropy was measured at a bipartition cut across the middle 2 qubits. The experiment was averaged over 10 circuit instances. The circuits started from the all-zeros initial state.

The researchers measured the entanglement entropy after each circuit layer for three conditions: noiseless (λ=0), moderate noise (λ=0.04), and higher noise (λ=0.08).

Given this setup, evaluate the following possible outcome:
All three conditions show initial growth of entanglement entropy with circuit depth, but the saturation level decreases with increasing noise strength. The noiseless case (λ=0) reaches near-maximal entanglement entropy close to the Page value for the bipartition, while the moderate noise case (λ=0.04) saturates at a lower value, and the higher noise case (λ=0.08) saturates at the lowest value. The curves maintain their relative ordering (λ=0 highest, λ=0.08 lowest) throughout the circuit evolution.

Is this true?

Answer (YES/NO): NO